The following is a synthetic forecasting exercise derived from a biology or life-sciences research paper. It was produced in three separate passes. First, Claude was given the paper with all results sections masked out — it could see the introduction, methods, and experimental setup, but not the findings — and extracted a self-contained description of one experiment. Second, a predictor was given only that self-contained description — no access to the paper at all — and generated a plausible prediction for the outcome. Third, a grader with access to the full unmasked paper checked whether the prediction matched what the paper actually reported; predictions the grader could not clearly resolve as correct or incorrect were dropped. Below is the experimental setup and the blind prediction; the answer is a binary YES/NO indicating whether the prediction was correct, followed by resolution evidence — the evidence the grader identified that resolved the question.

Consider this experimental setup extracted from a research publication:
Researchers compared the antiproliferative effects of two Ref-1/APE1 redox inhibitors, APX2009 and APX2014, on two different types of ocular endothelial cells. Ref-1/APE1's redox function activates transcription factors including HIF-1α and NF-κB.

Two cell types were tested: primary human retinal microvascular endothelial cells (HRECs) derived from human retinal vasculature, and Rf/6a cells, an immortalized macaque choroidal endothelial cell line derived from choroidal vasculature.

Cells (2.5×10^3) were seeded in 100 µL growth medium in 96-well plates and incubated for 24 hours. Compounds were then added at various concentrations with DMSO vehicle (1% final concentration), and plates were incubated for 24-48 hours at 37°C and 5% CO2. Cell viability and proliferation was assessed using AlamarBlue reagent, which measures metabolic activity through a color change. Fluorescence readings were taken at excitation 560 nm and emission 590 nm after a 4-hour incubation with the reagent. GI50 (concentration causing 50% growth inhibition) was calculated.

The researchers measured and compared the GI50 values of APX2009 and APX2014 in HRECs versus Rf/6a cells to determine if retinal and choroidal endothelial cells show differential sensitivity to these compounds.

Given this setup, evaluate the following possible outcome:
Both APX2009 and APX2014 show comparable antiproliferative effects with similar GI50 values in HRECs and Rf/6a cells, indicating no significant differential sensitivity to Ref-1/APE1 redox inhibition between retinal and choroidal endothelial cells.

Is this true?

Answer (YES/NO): NO